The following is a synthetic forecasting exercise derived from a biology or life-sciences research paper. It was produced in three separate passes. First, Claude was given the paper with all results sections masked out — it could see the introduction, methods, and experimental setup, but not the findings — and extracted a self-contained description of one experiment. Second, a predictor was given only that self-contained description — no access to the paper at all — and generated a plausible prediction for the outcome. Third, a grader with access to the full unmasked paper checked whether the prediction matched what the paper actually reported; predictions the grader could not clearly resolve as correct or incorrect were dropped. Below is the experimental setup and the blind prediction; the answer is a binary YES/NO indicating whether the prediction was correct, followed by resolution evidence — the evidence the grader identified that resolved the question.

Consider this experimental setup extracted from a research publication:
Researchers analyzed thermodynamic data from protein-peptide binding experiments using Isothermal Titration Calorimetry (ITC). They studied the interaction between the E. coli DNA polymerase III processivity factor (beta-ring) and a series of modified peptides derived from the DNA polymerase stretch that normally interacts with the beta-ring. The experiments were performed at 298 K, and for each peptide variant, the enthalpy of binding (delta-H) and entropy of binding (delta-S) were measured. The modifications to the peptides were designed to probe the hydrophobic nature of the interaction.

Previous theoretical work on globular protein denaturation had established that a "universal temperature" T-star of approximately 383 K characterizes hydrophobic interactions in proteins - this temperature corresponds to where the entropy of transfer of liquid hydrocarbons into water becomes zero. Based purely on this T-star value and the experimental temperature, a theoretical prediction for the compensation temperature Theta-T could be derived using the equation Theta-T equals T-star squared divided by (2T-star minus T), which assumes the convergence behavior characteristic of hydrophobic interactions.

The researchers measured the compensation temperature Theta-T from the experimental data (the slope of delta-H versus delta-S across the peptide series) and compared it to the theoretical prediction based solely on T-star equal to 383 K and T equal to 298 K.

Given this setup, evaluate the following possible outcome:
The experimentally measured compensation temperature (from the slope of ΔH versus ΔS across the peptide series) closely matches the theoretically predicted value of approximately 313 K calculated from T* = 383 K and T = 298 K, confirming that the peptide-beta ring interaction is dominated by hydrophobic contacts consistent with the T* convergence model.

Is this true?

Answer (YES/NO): NO